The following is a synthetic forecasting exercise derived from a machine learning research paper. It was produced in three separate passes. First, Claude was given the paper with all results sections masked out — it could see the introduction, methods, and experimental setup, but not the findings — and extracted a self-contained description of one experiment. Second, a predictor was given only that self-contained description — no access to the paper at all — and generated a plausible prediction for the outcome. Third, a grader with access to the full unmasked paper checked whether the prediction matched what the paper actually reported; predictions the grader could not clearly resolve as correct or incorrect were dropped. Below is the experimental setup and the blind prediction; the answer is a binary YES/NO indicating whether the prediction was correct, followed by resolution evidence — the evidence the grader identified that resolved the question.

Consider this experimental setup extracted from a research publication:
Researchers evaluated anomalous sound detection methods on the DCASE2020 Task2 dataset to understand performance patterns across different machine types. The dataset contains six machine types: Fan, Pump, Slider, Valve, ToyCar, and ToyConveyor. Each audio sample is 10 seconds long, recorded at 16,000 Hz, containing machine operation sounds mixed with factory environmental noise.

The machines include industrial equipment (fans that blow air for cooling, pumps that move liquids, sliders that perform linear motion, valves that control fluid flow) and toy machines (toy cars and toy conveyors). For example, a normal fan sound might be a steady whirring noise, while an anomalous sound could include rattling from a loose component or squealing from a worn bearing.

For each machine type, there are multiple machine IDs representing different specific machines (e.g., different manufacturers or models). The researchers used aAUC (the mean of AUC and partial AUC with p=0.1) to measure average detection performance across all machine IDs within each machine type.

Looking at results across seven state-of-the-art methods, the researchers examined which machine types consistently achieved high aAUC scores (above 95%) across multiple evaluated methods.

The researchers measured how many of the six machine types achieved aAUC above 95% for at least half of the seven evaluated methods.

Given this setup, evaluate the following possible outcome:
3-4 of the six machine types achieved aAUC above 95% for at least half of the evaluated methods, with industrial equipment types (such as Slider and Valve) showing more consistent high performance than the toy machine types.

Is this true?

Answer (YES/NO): NO